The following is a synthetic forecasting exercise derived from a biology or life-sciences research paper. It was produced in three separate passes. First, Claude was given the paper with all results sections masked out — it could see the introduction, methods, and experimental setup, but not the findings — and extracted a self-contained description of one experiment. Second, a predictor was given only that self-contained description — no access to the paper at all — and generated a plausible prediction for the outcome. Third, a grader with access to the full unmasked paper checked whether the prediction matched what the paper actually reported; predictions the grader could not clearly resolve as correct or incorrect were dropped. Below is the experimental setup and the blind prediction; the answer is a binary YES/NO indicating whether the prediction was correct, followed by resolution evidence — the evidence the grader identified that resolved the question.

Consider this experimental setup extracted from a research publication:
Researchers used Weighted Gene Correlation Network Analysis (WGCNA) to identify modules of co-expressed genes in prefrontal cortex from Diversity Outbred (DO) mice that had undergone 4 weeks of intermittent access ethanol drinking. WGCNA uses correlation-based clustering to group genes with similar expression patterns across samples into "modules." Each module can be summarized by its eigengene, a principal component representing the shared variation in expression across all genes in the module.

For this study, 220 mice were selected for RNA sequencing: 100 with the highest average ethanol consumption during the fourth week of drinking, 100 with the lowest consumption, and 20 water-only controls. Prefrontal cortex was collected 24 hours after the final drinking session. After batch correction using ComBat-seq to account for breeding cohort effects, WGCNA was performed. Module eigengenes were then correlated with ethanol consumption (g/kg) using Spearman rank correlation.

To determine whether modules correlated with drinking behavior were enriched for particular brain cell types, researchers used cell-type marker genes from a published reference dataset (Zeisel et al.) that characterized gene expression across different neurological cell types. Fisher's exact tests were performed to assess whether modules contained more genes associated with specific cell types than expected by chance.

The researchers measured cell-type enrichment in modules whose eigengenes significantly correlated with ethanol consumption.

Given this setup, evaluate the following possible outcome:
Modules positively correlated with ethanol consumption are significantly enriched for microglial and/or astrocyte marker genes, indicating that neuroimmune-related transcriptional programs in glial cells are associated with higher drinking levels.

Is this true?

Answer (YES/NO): NO